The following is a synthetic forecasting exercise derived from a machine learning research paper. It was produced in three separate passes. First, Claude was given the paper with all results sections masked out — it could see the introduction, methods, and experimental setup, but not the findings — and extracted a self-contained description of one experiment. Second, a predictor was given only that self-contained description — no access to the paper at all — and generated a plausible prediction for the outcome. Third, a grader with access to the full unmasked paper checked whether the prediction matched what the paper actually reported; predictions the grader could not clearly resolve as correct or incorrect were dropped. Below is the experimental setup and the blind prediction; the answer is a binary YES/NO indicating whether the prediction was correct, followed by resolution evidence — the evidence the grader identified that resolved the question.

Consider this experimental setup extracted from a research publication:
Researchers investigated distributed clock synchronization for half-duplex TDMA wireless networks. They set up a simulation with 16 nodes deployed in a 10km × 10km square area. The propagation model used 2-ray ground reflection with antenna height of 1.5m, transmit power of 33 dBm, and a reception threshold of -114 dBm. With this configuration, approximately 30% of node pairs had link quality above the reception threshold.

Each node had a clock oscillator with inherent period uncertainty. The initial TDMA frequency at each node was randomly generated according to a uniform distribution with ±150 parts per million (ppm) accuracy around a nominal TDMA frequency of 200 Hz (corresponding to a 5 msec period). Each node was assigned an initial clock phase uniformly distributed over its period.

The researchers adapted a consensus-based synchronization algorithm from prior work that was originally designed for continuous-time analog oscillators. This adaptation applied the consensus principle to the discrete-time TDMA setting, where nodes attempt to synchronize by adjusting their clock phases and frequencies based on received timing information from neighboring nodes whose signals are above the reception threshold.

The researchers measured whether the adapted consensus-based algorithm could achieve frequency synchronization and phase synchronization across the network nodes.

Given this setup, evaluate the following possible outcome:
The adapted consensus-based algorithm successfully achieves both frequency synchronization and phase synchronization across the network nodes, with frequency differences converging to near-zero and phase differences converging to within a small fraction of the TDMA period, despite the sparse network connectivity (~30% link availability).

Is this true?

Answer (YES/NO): NO